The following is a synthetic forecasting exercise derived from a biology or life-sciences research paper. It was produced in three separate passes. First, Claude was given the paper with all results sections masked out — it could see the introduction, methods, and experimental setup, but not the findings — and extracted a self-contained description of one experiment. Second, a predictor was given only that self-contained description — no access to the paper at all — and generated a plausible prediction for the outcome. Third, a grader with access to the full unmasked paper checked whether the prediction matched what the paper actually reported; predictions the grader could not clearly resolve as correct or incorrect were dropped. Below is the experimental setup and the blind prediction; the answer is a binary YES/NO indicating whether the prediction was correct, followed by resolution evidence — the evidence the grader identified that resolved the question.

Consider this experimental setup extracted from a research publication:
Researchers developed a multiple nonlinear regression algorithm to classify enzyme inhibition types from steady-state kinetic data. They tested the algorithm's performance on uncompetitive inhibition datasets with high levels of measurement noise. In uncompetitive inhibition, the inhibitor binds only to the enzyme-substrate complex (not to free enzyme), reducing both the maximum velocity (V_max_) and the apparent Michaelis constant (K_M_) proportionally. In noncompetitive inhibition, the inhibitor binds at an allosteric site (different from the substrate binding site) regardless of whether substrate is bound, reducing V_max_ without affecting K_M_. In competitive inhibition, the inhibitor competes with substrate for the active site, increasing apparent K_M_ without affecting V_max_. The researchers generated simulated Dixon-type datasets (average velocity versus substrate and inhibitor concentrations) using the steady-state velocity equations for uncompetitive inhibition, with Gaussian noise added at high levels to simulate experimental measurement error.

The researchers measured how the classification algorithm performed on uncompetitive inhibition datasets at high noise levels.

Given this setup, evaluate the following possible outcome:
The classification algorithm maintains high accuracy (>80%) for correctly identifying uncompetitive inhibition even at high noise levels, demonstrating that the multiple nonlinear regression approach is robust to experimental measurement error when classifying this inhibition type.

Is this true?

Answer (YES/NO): NO